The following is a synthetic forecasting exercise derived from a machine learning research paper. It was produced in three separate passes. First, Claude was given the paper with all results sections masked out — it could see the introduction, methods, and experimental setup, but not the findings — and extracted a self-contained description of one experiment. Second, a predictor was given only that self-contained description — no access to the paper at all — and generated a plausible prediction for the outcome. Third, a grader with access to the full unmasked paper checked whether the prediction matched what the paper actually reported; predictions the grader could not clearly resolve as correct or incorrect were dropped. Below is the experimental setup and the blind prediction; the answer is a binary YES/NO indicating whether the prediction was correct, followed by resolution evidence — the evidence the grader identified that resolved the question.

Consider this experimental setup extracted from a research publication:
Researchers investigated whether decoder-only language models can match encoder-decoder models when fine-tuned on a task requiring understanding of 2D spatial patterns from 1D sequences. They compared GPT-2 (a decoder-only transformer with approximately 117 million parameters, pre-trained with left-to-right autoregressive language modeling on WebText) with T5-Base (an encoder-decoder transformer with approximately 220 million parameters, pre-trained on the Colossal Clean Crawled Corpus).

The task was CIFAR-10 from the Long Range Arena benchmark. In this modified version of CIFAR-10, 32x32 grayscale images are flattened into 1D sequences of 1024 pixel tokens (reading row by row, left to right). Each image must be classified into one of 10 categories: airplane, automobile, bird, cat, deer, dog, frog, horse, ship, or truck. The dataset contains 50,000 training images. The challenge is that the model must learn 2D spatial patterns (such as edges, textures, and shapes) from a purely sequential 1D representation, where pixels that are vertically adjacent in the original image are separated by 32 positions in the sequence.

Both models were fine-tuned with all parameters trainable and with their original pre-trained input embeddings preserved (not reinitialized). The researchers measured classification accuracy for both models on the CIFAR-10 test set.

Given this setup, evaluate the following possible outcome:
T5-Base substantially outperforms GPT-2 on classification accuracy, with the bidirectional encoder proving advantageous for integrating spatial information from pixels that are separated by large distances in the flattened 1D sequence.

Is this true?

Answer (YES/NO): NO